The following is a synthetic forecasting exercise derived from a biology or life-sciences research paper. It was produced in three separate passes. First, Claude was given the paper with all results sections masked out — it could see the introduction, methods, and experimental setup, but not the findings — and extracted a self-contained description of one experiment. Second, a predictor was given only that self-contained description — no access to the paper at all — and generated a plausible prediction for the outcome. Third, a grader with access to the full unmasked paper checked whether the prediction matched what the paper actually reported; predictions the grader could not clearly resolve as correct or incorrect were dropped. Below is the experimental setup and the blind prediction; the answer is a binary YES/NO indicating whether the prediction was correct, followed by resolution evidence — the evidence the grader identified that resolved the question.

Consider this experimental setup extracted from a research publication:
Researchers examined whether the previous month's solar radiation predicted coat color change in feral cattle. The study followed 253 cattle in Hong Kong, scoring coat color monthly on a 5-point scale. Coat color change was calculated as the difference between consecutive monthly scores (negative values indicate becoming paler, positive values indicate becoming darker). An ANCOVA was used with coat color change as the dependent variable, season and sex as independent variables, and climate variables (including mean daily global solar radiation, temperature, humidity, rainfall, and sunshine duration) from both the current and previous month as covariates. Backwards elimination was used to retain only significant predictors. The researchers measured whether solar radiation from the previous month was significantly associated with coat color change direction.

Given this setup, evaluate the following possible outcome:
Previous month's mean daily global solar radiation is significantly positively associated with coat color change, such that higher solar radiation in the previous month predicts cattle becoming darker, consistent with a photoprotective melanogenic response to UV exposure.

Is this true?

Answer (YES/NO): NO